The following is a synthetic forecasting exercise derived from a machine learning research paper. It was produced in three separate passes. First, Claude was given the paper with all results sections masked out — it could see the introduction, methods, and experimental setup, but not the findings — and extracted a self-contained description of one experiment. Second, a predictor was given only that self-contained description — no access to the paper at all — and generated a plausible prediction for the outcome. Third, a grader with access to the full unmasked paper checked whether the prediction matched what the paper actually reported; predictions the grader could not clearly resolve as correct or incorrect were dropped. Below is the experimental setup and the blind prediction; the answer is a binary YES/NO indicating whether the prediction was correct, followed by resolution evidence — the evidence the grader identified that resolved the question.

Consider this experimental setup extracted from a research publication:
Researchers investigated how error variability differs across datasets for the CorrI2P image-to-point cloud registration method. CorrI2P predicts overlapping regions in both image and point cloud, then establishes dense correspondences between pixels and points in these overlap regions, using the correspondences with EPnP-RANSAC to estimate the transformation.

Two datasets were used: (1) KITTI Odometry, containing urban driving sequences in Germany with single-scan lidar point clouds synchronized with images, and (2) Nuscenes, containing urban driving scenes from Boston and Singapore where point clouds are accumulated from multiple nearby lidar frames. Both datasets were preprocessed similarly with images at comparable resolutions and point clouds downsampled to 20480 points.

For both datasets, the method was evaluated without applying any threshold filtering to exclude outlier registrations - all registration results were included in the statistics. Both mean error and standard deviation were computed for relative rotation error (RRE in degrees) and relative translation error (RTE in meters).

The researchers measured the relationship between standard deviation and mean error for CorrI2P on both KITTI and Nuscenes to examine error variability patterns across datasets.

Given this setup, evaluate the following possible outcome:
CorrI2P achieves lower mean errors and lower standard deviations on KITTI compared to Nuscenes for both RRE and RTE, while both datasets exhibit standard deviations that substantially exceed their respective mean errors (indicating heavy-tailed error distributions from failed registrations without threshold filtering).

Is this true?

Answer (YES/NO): NO